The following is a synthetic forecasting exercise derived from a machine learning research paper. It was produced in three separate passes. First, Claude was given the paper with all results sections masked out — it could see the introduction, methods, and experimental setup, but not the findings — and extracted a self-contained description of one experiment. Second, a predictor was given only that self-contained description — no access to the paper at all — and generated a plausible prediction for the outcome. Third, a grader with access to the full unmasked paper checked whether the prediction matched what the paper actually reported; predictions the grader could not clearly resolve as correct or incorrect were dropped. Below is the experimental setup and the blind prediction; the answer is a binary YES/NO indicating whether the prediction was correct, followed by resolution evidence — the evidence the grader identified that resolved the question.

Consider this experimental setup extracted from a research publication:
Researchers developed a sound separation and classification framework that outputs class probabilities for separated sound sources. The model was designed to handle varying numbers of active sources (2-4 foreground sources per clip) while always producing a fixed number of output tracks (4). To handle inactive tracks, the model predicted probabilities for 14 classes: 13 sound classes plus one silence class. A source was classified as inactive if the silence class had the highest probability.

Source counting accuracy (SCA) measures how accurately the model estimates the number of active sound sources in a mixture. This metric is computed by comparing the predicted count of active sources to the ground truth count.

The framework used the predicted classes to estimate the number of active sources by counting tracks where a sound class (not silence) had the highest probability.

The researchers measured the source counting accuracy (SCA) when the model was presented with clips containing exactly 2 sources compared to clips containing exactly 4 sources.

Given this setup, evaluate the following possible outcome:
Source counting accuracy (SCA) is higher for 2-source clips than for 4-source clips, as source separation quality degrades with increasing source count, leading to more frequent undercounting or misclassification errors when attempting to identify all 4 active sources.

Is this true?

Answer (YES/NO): YES